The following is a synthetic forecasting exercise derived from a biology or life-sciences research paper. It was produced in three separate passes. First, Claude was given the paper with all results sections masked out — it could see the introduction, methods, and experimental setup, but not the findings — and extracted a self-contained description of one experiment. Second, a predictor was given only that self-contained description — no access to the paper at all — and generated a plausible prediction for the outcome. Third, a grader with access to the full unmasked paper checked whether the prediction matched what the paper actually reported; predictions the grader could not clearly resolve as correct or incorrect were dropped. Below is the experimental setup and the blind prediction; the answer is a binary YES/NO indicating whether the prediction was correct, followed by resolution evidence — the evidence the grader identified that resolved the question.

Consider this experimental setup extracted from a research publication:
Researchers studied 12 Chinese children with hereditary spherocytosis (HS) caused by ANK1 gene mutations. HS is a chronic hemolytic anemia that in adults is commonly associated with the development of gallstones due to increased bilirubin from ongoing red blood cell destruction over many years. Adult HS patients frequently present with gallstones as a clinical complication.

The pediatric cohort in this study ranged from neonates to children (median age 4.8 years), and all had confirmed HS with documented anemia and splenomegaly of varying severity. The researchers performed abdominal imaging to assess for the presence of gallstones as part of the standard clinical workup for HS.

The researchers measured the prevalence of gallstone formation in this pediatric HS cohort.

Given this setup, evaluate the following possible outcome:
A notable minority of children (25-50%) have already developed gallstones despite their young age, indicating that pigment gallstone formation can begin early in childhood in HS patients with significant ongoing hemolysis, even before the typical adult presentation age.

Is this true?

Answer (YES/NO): NO